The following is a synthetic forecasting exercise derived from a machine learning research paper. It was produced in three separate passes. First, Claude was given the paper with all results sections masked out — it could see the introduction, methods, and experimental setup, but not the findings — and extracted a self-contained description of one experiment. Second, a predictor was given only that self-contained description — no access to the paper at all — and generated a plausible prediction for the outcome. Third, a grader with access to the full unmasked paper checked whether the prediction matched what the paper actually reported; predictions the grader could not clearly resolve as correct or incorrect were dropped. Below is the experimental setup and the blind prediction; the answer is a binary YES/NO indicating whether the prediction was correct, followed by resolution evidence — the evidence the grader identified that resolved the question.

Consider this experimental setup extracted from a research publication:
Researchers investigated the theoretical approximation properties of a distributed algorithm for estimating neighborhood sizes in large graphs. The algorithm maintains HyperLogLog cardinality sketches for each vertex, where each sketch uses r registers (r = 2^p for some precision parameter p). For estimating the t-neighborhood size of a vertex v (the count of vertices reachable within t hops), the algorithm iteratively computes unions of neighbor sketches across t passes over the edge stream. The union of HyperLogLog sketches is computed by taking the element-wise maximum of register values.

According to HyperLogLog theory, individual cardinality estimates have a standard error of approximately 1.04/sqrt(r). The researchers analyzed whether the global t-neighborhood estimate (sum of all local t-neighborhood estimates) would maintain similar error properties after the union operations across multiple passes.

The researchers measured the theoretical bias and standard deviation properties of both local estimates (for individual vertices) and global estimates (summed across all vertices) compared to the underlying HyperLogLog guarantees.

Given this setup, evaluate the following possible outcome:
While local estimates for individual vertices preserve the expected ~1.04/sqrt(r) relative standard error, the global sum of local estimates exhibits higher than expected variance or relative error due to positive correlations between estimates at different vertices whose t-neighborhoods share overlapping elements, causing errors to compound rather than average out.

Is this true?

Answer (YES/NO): NO